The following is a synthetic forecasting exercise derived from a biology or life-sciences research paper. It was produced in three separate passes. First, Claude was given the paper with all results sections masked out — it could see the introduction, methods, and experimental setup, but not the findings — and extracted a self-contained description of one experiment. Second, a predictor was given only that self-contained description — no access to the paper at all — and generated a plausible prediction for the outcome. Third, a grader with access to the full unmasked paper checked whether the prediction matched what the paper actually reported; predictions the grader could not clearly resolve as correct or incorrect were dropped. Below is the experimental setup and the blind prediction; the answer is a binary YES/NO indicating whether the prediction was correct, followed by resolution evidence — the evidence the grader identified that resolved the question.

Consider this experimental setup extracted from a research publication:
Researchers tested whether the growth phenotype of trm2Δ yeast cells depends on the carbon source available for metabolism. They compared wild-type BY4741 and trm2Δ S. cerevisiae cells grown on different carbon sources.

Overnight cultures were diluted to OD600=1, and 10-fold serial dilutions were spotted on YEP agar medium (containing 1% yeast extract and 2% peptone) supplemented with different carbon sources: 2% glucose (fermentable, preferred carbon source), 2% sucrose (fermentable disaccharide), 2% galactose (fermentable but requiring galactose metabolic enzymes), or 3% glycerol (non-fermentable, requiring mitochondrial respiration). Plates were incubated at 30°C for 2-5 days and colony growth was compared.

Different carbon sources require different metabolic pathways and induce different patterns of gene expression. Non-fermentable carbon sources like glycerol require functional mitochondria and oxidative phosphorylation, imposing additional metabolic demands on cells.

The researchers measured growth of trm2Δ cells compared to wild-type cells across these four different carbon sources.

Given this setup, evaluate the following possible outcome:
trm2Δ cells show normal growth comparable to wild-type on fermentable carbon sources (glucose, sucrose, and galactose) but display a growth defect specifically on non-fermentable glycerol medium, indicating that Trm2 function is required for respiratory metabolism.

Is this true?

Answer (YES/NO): NO